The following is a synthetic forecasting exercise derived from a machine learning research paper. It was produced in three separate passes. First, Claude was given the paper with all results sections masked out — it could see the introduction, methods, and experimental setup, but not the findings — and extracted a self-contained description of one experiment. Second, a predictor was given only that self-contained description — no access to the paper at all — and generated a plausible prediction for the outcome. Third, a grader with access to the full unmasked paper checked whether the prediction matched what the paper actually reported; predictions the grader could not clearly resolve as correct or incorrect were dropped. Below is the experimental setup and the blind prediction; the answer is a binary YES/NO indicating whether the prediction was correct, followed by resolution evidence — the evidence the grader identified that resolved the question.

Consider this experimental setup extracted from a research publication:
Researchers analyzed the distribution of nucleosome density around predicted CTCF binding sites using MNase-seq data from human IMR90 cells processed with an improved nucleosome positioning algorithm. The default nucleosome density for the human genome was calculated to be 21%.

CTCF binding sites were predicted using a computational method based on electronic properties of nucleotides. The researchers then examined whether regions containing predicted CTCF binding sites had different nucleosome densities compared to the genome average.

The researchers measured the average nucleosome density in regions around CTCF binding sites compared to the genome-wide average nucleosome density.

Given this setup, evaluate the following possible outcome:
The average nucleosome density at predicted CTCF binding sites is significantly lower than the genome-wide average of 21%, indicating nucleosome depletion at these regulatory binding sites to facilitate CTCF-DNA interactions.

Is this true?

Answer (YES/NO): NO